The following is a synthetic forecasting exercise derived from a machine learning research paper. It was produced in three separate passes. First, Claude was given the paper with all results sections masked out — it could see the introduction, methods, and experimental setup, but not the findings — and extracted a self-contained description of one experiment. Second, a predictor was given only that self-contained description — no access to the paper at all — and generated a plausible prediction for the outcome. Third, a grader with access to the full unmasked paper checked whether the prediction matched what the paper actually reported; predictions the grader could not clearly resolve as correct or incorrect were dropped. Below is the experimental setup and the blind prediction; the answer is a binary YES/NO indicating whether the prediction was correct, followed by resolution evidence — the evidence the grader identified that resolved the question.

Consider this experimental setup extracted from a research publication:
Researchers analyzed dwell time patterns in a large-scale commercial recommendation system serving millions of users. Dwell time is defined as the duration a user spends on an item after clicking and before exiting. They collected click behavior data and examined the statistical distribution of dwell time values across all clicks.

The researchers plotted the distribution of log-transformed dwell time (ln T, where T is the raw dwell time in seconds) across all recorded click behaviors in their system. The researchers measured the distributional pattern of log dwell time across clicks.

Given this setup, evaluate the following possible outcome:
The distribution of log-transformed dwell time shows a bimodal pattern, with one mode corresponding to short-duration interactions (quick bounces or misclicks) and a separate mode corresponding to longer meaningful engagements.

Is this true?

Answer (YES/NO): NO